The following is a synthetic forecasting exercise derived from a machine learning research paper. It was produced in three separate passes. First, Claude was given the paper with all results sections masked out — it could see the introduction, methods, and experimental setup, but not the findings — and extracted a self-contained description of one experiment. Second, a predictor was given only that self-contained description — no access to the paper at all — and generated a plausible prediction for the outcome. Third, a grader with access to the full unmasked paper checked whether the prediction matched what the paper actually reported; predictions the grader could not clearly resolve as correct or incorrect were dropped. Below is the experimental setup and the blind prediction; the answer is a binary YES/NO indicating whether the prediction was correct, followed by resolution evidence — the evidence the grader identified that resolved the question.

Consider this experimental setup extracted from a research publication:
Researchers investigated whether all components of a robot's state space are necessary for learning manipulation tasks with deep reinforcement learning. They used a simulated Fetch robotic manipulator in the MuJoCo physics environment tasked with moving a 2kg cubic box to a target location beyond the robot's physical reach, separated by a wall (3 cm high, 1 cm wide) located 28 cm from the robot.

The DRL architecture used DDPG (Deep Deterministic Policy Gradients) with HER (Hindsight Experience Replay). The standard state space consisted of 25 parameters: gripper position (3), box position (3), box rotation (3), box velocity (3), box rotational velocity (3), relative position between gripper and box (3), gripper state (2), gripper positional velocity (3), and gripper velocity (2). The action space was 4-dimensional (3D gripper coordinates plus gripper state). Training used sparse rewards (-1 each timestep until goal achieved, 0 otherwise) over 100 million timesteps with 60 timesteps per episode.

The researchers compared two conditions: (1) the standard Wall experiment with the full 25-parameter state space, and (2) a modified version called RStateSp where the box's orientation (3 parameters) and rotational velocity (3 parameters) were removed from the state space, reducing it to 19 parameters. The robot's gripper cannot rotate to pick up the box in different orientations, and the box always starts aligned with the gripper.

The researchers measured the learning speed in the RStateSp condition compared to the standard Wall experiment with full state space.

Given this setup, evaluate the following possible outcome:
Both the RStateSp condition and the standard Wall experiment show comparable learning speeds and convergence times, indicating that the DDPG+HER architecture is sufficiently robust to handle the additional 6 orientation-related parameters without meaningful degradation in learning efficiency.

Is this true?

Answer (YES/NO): NO